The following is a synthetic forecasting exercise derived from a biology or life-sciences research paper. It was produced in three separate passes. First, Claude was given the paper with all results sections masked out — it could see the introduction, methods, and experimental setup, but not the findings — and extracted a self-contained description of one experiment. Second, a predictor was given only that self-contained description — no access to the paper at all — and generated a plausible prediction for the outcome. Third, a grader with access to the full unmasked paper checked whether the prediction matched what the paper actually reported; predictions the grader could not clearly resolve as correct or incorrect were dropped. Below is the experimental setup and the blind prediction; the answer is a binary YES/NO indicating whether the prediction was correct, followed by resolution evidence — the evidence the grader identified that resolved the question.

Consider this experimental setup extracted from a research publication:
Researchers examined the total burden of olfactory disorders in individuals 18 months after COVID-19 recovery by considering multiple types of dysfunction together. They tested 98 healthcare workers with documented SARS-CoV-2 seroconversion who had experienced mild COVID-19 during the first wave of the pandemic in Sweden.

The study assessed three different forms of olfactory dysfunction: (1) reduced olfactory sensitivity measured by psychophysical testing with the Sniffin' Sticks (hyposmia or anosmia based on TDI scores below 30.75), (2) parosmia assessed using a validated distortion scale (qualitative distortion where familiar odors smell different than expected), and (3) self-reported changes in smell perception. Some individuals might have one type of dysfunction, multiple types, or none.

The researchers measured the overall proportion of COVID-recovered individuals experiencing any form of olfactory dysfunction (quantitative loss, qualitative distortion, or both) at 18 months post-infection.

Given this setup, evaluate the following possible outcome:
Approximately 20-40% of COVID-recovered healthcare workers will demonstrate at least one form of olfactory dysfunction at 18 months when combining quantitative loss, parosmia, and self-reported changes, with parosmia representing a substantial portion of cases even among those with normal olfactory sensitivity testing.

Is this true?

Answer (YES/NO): NO